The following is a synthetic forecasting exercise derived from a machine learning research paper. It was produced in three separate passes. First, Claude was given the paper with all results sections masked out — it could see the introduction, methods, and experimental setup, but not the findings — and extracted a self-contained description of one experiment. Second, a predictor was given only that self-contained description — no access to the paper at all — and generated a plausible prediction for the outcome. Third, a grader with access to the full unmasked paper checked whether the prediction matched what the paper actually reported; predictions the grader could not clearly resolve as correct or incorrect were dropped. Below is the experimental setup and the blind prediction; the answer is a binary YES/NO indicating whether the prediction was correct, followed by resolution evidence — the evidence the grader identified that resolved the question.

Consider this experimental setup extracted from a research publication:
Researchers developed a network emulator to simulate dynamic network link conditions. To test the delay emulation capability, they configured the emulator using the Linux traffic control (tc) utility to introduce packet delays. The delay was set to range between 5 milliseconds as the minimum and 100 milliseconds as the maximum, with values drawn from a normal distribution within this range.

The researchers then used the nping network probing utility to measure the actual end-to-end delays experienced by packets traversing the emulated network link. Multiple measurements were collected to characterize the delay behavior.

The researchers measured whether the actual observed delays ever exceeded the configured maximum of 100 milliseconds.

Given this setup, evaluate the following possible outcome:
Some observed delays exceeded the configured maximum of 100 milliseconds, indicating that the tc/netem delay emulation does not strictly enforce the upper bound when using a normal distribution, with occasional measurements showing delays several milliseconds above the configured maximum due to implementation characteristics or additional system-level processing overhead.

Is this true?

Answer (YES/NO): YES